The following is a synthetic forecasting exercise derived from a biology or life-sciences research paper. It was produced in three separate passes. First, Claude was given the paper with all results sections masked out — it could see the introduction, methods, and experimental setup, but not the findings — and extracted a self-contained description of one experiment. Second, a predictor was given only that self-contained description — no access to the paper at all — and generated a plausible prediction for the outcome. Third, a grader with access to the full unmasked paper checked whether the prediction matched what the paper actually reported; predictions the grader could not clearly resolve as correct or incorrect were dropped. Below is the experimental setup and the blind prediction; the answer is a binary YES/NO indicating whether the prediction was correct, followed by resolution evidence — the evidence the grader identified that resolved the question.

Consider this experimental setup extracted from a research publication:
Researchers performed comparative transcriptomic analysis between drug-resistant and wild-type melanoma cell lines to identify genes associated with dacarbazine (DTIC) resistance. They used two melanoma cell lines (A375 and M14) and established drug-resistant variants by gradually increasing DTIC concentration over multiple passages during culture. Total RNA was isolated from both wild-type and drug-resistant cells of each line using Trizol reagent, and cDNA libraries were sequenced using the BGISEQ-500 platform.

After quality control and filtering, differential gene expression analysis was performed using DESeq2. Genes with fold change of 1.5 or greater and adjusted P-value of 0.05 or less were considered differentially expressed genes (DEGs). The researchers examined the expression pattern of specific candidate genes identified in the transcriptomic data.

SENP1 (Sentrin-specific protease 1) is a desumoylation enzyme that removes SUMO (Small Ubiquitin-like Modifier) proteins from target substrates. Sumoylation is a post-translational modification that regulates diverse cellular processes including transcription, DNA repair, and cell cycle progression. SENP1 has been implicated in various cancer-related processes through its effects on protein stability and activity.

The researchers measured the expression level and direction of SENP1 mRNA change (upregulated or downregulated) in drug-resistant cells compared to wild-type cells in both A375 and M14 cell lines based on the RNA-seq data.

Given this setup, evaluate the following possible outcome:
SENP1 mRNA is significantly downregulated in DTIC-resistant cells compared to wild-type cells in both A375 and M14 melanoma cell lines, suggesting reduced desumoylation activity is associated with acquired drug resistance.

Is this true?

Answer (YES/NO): NO